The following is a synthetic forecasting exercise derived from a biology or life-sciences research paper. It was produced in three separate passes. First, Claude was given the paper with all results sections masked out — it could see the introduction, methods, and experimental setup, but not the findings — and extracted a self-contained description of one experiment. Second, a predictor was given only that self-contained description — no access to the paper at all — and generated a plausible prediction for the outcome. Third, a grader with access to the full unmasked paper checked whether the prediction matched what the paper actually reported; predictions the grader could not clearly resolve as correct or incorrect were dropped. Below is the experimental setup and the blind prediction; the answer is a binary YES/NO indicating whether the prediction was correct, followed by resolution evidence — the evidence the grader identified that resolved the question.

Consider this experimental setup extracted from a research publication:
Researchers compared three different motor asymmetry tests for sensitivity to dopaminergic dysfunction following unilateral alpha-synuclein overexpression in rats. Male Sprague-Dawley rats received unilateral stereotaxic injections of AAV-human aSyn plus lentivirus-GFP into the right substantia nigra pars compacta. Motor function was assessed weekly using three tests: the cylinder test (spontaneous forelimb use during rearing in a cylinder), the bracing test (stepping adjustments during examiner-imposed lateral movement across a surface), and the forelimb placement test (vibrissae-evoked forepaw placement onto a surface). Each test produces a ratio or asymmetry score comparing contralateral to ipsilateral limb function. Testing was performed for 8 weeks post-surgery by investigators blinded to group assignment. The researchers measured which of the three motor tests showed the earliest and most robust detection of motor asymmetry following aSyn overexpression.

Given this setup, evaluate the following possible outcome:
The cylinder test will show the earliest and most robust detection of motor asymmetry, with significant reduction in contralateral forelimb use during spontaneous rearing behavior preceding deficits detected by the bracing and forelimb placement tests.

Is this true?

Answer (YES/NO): NO